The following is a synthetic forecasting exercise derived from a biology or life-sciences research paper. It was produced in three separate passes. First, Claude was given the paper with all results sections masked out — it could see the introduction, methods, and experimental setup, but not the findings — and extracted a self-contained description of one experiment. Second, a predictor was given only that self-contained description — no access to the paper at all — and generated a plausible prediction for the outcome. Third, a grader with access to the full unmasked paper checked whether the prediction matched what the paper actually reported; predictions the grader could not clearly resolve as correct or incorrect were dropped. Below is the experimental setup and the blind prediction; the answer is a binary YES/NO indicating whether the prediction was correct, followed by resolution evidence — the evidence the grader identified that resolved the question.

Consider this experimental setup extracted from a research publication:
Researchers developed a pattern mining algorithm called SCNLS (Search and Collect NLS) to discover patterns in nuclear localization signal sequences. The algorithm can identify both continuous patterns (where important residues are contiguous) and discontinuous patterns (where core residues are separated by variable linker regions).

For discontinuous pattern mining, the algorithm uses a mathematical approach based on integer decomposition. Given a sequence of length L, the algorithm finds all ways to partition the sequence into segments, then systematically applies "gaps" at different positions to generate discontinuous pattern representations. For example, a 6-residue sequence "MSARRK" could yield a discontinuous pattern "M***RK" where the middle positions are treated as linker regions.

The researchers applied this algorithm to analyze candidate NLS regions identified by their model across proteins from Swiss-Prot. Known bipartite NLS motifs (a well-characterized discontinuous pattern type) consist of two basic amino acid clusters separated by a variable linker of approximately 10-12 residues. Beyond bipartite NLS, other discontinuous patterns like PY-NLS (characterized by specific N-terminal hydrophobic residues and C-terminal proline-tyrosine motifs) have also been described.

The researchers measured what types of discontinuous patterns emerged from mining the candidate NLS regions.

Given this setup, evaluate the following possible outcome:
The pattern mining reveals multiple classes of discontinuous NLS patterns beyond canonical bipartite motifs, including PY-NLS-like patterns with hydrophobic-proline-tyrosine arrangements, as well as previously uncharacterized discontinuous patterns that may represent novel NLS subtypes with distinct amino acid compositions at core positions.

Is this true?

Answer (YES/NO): NO